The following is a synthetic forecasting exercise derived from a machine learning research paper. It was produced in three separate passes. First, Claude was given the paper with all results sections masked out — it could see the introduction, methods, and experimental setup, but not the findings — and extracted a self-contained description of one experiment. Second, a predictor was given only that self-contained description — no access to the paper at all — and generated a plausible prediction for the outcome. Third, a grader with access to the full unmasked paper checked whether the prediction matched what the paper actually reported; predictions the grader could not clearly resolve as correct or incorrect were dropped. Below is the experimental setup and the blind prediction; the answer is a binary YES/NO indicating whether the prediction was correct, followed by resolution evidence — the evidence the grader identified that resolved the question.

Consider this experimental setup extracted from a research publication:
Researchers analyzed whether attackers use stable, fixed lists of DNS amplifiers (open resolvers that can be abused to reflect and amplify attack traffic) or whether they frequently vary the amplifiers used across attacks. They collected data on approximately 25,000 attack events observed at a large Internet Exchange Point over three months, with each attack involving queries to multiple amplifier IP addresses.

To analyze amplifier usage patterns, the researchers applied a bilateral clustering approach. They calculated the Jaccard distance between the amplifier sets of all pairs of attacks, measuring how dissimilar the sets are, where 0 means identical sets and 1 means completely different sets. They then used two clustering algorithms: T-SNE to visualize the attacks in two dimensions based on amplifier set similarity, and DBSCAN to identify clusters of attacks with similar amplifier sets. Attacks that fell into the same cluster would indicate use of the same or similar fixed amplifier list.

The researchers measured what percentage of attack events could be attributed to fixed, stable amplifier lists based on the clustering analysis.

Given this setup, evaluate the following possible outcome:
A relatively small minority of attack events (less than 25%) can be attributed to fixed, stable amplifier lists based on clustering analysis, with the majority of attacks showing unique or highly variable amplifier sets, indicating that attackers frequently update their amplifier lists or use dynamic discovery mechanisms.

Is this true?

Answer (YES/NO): YES